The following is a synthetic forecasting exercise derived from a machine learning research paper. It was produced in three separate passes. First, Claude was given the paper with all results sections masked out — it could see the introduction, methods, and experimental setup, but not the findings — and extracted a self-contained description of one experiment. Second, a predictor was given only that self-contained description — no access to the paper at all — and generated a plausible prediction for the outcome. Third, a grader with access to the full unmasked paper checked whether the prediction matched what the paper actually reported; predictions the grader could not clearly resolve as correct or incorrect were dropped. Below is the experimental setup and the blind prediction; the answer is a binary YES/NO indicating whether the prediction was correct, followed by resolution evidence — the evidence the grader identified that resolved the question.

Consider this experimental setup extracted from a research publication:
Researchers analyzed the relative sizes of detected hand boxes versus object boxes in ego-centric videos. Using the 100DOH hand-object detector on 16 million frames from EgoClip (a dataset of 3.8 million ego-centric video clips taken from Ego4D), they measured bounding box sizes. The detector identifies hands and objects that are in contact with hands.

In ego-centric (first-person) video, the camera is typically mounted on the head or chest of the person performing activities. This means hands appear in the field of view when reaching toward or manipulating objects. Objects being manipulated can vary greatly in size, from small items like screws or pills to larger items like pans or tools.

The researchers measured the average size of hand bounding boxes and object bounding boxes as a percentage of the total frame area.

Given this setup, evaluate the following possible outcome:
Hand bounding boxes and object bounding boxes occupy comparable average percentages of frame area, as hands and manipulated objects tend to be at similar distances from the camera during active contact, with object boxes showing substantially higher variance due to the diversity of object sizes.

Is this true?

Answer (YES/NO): NO